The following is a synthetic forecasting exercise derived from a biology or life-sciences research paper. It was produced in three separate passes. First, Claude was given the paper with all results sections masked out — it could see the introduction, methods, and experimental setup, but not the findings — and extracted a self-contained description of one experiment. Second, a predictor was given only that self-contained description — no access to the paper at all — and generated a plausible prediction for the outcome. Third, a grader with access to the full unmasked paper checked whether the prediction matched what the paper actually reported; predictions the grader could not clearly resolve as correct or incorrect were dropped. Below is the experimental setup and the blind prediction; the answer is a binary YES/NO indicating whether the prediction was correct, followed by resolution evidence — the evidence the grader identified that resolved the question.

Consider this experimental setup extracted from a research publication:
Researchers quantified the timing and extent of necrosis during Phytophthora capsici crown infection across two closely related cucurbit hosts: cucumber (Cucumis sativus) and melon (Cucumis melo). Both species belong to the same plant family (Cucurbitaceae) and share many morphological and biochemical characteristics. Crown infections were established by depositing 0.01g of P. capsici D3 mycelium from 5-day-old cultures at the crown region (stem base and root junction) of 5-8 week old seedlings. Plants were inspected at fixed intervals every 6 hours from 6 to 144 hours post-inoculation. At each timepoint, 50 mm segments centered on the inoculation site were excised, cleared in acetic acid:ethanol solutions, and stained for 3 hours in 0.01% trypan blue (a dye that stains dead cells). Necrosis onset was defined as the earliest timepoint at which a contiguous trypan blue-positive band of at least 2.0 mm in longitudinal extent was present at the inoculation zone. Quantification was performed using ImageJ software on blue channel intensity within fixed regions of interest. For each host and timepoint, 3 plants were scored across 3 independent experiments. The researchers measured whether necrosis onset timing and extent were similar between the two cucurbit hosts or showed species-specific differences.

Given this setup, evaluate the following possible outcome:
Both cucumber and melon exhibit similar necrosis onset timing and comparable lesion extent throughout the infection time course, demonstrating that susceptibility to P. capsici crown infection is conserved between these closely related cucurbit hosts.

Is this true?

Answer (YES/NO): NO